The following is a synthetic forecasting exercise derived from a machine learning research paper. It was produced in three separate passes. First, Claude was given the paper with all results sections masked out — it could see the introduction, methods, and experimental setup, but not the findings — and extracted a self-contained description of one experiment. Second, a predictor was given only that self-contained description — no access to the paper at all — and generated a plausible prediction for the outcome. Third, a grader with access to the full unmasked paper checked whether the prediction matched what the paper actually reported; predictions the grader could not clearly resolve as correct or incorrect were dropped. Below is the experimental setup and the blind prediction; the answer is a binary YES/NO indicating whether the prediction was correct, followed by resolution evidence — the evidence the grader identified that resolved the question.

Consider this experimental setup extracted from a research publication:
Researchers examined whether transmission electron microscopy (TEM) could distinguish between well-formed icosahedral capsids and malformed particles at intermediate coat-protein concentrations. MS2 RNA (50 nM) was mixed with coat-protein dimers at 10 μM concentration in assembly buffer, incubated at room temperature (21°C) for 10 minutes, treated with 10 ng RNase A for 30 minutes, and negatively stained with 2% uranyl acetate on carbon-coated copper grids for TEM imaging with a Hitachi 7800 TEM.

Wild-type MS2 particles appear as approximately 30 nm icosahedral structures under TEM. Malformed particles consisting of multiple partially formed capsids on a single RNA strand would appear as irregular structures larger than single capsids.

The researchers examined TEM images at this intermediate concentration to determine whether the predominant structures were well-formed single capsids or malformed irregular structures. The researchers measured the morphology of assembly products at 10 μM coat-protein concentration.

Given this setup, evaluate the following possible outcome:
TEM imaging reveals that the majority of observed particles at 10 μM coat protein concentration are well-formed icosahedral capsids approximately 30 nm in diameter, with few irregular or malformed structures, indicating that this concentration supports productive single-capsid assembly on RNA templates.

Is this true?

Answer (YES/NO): NO